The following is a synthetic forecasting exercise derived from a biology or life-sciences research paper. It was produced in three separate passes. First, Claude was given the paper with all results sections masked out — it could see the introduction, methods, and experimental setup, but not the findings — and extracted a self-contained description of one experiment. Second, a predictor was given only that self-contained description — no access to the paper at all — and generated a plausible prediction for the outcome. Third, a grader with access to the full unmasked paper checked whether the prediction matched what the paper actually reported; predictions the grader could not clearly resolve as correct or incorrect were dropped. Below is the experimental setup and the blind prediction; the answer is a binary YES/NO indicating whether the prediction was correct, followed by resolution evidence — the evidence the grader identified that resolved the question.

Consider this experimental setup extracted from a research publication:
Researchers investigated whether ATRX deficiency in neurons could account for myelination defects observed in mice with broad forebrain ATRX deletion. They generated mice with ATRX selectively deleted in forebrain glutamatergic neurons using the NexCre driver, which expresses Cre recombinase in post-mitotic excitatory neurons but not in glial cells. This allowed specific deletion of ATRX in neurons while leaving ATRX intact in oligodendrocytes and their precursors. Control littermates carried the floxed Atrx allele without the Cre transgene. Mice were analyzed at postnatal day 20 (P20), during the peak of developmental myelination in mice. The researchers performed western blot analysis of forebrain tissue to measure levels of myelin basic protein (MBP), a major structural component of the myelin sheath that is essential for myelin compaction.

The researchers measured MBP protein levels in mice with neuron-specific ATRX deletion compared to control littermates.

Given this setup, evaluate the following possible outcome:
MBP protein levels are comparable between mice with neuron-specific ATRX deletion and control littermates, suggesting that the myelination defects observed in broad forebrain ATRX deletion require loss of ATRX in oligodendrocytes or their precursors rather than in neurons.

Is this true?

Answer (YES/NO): YES